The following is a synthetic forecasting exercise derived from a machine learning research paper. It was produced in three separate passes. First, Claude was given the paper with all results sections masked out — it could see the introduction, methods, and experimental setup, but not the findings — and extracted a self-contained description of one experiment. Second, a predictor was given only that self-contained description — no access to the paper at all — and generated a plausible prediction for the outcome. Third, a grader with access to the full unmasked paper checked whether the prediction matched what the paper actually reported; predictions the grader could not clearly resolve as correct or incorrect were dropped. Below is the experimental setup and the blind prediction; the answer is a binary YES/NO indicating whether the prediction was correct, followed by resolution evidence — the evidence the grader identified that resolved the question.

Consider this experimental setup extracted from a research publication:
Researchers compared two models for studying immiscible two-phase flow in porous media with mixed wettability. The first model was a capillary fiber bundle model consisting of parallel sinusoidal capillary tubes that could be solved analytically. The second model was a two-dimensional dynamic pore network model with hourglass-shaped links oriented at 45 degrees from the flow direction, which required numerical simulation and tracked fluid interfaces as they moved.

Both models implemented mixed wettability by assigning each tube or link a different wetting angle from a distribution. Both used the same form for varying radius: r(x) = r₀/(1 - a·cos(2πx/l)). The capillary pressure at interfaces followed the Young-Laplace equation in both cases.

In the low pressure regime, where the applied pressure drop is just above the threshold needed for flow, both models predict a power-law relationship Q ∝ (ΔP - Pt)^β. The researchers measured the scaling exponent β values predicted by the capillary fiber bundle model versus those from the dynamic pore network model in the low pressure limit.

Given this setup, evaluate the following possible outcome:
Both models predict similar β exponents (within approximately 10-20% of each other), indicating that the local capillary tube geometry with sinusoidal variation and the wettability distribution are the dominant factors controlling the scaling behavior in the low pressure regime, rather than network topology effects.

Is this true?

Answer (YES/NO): NO